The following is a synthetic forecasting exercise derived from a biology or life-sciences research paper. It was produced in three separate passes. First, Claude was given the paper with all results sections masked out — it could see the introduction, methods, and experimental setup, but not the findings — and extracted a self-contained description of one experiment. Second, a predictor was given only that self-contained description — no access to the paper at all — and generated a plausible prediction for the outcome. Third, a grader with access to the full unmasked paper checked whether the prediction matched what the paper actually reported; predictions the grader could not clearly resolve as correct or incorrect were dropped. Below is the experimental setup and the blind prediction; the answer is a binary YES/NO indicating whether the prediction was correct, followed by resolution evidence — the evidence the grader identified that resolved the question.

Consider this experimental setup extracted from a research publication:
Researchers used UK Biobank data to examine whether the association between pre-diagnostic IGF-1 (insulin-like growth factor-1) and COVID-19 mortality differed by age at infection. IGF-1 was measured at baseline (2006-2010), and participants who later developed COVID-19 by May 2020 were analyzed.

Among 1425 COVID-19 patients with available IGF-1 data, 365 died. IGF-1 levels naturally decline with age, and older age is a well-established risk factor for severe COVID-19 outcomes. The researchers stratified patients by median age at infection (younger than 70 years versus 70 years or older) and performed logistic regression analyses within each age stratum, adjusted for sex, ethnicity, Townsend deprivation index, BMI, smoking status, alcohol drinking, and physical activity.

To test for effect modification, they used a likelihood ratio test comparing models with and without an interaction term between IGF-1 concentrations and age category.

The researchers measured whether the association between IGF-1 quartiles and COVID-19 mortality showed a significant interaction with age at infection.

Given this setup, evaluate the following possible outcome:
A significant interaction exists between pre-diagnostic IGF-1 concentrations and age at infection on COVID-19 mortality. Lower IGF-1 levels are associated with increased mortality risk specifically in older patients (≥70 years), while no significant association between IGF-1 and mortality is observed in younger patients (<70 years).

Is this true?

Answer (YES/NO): NO